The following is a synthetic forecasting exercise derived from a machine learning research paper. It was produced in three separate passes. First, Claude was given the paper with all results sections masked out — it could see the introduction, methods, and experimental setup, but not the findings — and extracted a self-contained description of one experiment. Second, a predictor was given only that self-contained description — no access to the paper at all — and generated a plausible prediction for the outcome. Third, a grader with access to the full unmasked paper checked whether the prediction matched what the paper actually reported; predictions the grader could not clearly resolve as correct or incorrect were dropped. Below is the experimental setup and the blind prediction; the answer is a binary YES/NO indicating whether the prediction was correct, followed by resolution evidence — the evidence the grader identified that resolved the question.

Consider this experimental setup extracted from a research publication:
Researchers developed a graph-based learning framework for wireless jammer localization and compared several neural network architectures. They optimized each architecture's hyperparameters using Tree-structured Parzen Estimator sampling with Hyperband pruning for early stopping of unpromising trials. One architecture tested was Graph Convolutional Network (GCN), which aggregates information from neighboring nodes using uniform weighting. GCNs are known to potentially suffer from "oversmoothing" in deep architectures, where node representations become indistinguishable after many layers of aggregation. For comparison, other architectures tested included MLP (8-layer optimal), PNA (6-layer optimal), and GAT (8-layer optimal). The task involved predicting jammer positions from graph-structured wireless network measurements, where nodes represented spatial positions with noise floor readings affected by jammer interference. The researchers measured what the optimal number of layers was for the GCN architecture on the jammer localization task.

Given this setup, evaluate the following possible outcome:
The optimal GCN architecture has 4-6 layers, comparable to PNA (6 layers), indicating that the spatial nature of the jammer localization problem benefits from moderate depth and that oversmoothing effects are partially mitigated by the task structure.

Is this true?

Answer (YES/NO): NO